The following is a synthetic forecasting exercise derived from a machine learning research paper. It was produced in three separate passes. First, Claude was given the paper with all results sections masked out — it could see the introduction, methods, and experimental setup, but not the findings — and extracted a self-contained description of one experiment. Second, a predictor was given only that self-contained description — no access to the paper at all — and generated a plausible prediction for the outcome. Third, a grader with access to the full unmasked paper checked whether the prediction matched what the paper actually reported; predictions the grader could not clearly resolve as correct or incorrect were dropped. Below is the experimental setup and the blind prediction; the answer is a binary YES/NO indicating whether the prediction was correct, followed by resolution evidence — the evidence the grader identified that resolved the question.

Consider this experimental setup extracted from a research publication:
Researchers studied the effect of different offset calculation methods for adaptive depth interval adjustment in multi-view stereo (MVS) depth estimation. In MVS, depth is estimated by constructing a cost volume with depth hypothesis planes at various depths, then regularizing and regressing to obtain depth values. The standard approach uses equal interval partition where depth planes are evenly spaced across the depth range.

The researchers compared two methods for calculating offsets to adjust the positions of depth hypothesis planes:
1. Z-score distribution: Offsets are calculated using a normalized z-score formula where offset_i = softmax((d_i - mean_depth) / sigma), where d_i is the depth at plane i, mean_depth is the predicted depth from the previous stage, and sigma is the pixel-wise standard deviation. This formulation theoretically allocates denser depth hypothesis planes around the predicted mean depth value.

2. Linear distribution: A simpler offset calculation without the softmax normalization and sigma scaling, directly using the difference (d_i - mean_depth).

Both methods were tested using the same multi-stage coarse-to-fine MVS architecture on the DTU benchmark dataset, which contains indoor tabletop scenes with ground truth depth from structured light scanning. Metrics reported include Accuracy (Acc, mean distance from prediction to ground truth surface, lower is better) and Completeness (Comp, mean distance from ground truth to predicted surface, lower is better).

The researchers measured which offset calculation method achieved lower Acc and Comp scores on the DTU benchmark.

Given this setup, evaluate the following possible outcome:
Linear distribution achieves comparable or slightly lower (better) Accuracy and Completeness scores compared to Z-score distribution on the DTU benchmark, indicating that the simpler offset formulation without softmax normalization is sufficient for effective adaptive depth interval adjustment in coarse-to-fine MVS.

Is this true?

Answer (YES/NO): NO